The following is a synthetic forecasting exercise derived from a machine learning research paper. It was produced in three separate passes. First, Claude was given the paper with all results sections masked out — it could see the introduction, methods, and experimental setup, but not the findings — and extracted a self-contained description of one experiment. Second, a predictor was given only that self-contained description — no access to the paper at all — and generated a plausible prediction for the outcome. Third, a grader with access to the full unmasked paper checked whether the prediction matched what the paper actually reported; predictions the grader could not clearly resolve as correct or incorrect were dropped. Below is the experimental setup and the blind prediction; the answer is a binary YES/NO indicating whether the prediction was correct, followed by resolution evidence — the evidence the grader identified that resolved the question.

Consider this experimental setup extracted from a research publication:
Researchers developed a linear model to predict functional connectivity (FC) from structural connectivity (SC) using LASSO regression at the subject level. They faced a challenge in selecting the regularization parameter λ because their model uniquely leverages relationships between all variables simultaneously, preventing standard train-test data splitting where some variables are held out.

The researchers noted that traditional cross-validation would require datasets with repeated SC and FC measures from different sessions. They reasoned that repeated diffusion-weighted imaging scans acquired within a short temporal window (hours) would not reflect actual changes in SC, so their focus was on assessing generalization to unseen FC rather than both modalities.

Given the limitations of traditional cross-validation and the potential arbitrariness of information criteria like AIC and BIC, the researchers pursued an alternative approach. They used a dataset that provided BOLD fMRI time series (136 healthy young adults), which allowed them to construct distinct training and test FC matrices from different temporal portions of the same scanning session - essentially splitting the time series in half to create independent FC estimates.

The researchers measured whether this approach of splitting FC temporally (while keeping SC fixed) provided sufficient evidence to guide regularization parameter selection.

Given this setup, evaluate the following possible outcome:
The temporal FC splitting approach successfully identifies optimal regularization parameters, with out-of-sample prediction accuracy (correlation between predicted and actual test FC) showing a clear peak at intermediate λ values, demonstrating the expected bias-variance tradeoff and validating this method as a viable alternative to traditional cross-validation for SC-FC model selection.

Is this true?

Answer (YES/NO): NO